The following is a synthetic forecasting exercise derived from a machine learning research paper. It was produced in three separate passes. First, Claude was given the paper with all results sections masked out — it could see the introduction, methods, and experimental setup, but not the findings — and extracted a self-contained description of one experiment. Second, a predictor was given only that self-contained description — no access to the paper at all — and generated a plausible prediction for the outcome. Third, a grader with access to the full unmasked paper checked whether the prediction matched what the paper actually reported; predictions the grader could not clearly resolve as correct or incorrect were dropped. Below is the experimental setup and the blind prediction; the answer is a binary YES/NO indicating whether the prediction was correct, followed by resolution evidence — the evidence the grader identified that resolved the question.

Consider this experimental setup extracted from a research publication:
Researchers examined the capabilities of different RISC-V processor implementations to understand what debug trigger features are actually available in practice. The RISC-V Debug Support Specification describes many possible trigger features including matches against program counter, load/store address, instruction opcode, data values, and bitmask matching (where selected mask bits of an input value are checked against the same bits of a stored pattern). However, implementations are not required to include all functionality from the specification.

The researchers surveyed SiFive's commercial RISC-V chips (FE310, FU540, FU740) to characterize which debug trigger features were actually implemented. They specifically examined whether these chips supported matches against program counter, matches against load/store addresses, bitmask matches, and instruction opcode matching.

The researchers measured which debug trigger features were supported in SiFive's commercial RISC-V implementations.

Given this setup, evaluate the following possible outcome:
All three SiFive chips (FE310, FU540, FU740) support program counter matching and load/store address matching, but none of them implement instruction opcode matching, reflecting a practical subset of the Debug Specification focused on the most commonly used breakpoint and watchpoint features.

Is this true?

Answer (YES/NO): YES